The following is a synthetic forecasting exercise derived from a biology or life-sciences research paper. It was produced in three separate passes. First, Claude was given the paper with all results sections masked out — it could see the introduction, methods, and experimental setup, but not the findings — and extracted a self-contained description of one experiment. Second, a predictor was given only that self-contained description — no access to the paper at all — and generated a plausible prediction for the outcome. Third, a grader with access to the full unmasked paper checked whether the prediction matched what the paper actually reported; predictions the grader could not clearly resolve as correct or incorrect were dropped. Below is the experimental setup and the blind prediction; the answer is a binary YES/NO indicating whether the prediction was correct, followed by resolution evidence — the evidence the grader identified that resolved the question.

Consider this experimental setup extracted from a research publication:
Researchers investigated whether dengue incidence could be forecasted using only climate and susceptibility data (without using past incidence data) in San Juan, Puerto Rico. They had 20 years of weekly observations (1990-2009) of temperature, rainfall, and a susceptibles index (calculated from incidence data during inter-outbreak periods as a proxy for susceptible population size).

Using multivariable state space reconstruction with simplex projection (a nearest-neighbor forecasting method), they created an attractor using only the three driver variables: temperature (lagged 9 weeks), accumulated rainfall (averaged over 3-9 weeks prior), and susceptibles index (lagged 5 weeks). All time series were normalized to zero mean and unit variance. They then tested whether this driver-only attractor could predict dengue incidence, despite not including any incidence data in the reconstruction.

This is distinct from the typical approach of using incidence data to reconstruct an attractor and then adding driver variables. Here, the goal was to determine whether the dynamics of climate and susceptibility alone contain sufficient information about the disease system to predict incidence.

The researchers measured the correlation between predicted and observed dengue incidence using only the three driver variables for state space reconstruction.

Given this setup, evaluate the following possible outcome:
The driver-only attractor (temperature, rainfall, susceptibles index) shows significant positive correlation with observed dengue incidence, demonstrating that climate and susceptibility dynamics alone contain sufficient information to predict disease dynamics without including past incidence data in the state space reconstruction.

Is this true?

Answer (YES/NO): YES